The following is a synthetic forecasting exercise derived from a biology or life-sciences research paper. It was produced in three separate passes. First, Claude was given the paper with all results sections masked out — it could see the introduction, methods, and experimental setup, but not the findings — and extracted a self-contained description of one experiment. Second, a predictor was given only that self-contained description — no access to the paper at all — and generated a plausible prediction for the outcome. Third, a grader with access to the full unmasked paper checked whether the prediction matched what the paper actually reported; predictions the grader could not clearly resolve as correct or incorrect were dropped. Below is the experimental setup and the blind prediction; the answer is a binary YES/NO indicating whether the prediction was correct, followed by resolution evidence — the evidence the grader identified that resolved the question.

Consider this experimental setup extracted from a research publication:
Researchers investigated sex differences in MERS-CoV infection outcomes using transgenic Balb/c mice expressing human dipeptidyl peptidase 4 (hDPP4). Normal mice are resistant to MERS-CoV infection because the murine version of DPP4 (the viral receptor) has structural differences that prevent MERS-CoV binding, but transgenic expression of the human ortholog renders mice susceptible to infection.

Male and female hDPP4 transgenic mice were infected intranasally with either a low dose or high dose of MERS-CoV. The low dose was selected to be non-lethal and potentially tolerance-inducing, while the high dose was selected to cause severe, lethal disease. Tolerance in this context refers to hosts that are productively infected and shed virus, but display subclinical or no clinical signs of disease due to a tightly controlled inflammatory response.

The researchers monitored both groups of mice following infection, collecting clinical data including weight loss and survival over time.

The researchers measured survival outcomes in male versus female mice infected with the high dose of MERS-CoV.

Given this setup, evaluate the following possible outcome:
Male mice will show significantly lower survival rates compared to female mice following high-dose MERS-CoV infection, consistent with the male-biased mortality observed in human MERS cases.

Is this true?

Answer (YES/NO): NO